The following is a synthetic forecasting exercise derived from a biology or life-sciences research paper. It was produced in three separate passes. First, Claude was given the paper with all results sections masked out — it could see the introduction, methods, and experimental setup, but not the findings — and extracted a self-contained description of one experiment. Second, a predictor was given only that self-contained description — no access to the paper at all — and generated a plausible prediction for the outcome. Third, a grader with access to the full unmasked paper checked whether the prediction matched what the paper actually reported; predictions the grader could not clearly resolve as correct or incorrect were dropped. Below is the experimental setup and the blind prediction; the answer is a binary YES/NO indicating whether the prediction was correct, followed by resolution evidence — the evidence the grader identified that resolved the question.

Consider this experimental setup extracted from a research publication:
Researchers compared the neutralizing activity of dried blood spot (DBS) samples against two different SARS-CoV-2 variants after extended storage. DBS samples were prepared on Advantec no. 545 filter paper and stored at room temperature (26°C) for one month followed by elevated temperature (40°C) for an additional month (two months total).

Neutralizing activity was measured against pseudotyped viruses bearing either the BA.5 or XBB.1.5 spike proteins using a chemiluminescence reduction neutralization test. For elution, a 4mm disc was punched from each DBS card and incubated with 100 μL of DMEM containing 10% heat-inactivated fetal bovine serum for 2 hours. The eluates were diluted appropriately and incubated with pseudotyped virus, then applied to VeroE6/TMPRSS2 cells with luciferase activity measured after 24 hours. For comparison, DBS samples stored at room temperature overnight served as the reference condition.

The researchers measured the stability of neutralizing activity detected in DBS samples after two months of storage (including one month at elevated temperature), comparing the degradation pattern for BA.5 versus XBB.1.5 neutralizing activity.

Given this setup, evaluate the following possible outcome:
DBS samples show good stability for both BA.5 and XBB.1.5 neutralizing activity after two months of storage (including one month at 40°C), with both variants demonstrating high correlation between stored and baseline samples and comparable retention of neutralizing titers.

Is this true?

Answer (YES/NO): YES